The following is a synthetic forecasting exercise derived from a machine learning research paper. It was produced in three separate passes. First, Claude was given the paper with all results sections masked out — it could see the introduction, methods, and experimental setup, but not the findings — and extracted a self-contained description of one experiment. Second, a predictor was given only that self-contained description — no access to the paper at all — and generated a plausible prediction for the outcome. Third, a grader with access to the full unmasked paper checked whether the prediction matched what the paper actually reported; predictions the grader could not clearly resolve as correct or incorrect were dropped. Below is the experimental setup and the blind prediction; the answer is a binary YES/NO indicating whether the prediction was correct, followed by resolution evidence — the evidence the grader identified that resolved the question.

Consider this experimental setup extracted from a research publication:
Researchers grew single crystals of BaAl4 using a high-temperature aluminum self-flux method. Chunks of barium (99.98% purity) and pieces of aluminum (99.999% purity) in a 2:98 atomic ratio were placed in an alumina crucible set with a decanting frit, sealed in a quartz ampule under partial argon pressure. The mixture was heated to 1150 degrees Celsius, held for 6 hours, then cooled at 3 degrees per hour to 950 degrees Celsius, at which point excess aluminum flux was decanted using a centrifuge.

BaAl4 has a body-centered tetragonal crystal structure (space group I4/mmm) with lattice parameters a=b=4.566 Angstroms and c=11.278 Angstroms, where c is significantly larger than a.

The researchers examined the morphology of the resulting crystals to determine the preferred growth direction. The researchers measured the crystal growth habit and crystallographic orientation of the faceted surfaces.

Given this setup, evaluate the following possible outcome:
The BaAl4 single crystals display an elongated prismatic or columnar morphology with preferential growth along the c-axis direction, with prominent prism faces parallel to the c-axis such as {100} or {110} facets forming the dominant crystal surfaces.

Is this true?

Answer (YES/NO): NO